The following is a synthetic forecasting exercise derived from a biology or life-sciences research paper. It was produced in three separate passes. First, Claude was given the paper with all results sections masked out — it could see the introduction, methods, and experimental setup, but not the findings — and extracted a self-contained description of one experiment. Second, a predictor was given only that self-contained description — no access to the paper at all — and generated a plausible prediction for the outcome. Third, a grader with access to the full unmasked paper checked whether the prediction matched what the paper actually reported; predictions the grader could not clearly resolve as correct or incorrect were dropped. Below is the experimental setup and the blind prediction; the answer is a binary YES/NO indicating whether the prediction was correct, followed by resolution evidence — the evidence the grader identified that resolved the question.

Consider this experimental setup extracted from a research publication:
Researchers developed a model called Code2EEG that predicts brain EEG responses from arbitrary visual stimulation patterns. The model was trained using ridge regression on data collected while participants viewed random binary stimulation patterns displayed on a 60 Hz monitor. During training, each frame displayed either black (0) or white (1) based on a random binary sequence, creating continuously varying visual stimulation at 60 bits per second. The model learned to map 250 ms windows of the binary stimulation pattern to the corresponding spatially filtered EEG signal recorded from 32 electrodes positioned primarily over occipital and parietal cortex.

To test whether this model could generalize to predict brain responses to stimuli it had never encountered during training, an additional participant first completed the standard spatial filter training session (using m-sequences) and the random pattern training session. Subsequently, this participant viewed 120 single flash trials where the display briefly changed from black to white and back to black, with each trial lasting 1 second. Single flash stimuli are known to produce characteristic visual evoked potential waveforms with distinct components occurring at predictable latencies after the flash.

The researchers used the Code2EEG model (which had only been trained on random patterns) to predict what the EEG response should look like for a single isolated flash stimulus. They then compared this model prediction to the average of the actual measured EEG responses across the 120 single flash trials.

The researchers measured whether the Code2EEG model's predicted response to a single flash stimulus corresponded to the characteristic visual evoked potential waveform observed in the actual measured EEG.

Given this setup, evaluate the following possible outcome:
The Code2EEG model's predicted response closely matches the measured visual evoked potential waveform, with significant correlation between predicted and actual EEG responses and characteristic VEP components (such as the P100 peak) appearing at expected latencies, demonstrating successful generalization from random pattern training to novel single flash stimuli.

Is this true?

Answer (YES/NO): NO